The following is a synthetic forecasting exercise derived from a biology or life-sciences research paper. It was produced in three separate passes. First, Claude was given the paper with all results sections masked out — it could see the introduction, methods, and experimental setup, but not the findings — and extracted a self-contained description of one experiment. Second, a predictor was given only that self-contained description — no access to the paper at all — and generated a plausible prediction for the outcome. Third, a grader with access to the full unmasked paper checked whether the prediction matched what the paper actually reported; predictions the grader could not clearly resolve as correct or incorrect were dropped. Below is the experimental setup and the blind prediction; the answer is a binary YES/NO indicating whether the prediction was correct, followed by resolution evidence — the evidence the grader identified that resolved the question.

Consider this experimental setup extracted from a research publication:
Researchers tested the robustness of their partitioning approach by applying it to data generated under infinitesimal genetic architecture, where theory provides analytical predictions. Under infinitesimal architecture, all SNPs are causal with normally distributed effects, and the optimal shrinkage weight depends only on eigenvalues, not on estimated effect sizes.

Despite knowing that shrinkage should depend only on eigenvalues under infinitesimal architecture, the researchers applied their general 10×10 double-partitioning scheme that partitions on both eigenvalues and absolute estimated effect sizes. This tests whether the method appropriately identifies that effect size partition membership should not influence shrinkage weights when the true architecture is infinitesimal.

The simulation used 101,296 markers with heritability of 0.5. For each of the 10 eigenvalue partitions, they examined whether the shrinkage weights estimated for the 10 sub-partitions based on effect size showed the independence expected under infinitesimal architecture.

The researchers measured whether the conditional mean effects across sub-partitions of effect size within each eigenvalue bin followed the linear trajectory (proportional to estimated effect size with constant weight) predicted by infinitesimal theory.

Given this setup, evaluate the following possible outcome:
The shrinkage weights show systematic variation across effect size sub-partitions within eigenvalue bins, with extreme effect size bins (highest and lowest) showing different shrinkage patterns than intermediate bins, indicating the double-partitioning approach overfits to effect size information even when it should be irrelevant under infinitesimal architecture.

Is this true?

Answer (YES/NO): NO